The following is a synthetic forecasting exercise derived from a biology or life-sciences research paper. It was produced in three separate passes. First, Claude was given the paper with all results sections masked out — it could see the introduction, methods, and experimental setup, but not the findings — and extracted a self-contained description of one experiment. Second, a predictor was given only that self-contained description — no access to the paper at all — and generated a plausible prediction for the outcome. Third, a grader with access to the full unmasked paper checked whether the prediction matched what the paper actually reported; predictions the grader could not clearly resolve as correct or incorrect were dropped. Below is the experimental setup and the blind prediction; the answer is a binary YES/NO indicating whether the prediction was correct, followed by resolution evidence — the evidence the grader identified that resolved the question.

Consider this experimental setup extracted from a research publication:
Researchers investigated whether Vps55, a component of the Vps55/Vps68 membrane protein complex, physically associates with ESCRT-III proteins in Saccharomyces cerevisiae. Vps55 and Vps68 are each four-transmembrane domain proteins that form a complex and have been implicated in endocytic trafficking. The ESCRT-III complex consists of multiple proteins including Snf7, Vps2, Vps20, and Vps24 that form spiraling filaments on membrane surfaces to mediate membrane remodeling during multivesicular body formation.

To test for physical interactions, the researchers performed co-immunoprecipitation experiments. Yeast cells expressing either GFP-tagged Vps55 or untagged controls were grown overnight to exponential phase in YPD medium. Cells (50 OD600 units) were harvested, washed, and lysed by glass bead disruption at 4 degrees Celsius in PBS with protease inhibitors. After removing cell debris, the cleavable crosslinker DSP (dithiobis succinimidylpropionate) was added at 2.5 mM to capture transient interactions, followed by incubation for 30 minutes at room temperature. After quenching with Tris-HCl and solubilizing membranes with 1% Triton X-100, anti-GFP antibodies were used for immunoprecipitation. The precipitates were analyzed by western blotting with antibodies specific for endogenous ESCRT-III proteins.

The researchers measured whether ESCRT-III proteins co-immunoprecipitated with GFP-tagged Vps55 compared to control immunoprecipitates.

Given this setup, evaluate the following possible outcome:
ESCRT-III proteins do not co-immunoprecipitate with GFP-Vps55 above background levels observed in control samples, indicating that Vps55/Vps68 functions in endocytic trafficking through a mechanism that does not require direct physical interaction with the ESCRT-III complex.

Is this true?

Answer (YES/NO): NO